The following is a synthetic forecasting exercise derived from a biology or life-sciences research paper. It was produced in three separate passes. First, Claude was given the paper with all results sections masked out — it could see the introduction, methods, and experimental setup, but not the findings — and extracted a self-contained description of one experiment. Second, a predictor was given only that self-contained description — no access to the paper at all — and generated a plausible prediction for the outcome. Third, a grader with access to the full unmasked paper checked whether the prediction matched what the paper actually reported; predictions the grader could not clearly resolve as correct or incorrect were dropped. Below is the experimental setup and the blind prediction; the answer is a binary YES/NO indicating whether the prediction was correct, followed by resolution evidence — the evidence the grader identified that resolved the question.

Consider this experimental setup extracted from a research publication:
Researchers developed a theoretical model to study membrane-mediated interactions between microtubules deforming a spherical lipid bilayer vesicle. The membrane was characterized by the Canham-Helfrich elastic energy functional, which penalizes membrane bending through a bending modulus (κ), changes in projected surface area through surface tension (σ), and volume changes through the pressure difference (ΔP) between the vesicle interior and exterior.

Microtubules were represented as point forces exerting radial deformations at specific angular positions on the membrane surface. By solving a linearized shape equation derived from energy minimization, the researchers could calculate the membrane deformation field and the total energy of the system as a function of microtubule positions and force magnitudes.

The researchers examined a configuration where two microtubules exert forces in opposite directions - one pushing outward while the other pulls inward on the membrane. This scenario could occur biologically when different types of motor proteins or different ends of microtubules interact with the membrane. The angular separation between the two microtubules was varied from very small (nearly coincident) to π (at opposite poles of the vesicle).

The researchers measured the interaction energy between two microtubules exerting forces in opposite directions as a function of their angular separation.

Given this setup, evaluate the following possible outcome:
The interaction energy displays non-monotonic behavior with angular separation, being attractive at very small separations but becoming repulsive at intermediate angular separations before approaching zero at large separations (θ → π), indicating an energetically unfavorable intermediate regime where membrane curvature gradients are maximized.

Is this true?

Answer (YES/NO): NO